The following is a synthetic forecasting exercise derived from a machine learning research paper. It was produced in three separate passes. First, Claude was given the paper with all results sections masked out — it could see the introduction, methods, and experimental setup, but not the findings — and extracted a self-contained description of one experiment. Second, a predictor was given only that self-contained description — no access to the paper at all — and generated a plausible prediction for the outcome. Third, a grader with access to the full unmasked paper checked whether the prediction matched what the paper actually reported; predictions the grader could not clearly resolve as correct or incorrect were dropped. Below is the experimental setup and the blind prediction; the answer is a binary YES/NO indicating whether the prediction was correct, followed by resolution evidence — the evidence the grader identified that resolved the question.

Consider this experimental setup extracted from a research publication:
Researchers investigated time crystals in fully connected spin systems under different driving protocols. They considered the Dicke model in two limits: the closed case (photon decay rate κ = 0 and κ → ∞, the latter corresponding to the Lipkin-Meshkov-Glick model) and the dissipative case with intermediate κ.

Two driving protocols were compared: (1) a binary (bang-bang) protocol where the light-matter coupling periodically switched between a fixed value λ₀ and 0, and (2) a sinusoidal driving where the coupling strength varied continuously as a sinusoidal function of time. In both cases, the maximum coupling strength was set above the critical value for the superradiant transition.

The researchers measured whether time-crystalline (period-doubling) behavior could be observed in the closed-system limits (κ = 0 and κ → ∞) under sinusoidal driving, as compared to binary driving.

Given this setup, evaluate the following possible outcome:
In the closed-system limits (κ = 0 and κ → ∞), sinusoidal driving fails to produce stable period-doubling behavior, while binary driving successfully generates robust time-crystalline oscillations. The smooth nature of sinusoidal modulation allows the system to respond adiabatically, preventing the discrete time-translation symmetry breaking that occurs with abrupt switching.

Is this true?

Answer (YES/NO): NO